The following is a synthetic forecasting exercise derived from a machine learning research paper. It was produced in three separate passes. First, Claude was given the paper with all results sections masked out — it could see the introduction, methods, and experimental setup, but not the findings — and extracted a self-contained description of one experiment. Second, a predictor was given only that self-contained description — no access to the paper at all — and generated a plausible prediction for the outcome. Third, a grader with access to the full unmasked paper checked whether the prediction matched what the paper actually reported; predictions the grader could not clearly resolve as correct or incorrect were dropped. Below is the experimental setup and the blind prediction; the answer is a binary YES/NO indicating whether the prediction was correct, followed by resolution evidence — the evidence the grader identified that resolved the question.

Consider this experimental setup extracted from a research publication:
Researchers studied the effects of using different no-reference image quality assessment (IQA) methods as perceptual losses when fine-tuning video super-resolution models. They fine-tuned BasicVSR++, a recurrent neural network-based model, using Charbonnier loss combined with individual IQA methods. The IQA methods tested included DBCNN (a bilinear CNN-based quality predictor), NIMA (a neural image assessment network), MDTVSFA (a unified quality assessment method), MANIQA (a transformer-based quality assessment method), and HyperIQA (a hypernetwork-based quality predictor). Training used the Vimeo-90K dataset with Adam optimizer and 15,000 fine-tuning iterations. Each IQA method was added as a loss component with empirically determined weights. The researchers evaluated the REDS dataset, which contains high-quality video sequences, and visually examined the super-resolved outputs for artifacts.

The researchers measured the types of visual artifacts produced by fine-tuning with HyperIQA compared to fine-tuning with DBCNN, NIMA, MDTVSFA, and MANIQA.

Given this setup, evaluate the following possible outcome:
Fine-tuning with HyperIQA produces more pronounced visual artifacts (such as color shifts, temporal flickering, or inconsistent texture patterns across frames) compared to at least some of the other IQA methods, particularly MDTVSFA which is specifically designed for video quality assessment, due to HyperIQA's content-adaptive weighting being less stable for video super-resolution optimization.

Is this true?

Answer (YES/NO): NO